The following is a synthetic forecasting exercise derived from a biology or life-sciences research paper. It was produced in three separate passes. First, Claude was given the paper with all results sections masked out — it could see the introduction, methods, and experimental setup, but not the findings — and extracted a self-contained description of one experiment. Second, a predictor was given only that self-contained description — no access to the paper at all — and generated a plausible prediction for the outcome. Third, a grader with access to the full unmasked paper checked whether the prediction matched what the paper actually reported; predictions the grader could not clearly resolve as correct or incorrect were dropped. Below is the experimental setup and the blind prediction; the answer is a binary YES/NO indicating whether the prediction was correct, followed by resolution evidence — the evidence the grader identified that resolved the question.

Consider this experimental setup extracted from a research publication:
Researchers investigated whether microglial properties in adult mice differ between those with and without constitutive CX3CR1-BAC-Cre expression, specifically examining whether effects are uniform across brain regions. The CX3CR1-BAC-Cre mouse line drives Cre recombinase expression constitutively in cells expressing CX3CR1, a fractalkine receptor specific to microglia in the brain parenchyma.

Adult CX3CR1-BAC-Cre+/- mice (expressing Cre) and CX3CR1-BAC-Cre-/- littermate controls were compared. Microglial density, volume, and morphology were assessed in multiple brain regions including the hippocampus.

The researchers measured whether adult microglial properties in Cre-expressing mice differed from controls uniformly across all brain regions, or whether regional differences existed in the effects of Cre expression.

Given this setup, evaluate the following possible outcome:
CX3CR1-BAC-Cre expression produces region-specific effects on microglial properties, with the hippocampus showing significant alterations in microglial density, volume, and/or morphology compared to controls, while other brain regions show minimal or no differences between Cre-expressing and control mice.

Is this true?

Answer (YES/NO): YES